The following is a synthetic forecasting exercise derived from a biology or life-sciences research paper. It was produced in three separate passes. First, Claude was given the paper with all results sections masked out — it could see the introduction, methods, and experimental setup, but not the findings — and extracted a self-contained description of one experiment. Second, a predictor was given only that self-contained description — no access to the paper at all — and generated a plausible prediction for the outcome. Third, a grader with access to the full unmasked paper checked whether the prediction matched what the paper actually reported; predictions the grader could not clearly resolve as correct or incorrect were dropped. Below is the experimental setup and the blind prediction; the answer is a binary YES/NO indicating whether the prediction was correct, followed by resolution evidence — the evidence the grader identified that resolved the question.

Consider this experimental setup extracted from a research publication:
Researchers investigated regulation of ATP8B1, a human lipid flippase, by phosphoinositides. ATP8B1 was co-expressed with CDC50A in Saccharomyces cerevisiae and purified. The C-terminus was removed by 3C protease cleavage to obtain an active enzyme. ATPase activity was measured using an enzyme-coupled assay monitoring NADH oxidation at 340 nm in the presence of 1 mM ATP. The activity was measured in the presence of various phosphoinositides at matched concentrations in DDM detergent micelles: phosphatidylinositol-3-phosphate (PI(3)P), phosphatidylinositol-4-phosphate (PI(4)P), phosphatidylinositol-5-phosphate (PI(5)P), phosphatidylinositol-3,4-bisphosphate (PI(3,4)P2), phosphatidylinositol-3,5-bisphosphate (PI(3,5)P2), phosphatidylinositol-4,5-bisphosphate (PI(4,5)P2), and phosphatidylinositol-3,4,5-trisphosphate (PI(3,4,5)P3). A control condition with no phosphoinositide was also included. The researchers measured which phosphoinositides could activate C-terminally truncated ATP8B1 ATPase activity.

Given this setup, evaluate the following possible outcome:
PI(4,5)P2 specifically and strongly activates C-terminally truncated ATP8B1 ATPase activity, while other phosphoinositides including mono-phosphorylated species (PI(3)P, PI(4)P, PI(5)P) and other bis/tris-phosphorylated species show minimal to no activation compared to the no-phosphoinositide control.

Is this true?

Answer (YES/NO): NO